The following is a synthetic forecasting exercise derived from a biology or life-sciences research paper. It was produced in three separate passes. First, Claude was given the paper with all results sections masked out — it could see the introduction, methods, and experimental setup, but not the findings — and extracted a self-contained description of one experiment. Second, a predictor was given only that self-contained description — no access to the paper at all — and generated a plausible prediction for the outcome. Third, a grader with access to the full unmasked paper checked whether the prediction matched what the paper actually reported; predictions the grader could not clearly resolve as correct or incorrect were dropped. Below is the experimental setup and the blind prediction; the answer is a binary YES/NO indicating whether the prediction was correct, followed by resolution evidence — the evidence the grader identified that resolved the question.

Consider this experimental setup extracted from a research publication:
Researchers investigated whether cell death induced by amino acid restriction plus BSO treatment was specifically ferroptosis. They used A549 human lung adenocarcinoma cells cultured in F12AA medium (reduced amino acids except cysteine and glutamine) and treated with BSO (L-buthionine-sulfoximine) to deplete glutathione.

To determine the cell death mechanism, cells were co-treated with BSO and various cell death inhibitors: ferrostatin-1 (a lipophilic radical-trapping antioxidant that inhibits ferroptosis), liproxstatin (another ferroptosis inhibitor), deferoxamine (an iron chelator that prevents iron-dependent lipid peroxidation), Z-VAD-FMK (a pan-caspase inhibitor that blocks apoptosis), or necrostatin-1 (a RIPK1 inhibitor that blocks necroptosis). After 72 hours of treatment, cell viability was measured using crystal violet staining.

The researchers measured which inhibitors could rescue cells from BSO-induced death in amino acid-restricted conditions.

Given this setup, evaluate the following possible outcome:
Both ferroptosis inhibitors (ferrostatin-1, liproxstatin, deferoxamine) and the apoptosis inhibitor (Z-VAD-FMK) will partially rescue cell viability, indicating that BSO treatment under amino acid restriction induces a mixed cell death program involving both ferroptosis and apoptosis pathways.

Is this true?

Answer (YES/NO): NO